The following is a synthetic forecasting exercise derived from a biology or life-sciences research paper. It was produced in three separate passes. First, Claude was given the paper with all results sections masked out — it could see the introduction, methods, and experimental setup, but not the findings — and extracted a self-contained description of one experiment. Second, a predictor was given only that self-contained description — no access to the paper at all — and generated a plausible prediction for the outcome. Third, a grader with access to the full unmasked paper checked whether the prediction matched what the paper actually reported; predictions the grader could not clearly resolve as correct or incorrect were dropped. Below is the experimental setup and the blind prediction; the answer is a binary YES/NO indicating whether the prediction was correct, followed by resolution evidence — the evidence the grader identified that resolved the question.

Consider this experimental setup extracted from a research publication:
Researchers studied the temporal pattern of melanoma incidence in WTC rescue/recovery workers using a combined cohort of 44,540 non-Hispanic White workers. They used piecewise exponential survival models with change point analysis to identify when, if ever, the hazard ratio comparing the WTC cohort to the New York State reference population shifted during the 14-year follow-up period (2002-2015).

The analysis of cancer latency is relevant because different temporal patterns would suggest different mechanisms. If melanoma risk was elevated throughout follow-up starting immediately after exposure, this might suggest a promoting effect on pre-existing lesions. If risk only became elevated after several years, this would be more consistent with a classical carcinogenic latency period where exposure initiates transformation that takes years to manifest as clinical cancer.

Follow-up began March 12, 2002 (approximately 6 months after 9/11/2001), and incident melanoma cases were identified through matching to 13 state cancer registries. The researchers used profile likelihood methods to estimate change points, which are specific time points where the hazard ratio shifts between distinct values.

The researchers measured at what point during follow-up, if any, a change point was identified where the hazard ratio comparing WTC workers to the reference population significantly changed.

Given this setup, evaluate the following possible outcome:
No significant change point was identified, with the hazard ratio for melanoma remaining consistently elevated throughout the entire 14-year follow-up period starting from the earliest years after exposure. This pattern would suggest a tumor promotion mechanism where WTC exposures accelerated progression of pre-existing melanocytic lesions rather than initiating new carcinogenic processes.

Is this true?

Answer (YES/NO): NO